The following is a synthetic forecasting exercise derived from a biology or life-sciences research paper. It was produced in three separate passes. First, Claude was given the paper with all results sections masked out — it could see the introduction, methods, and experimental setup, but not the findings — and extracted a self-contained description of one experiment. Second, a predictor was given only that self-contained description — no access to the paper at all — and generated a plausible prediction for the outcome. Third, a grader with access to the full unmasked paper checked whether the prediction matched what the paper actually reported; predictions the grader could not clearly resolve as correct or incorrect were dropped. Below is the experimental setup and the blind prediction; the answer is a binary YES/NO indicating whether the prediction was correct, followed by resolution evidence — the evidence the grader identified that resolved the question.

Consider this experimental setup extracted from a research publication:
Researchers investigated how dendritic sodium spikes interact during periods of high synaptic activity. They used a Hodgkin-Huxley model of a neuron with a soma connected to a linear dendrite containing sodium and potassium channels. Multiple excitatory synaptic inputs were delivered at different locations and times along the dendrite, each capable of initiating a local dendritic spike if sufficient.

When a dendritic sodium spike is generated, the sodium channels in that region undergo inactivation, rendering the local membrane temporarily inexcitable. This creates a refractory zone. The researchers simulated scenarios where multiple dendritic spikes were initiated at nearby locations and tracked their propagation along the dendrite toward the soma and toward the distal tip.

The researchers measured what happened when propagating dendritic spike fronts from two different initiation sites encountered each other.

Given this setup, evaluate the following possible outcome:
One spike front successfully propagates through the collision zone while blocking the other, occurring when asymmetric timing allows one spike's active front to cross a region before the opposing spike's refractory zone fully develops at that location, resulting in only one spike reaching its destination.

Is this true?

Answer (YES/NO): NO